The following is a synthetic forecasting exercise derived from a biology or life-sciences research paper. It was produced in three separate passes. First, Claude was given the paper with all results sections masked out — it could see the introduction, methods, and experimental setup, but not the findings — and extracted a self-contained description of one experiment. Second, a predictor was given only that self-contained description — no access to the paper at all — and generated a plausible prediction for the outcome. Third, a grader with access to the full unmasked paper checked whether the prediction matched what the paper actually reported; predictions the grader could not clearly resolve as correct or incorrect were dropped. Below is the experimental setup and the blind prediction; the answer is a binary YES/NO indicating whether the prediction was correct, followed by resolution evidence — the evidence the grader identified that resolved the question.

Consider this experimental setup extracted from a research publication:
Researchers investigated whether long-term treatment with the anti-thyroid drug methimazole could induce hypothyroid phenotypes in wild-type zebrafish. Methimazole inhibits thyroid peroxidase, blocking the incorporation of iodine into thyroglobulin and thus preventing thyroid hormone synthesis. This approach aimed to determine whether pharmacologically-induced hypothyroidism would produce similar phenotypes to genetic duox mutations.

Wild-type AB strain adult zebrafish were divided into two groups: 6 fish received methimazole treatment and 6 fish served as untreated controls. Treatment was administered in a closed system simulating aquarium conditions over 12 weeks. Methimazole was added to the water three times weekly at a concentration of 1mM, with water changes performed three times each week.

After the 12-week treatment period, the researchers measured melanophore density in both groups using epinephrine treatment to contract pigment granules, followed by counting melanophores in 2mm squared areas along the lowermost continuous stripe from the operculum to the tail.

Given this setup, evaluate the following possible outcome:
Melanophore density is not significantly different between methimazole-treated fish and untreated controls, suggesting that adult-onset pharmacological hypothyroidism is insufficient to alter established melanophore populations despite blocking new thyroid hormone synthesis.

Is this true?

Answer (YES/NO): NO